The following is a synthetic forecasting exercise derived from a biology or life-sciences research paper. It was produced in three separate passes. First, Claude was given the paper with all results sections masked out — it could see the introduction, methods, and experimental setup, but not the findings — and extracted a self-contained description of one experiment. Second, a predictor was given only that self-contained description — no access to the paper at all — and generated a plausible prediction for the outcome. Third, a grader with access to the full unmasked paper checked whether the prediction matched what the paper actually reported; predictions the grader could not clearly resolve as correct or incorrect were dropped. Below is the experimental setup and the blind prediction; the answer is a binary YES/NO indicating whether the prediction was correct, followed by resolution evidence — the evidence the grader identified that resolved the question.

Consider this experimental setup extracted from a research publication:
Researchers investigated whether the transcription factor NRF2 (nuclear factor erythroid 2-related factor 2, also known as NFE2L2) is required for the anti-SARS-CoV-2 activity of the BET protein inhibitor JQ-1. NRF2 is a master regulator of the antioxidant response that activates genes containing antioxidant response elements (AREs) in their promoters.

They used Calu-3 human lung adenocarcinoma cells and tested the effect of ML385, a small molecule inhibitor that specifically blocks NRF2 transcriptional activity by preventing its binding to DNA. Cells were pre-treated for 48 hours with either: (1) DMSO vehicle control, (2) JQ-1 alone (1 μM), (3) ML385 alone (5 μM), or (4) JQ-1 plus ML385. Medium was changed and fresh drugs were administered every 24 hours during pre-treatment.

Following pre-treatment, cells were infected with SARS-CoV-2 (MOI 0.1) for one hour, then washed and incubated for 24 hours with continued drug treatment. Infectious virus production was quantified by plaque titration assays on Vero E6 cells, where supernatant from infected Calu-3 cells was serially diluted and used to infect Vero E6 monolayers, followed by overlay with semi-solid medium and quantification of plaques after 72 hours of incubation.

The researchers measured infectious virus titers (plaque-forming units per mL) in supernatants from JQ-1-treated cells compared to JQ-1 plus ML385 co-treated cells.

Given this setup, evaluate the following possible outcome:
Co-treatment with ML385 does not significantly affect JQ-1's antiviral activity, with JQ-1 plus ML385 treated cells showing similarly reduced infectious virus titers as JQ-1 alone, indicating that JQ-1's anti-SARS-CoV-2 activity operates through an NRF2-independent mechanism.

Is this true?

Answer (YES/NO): NO